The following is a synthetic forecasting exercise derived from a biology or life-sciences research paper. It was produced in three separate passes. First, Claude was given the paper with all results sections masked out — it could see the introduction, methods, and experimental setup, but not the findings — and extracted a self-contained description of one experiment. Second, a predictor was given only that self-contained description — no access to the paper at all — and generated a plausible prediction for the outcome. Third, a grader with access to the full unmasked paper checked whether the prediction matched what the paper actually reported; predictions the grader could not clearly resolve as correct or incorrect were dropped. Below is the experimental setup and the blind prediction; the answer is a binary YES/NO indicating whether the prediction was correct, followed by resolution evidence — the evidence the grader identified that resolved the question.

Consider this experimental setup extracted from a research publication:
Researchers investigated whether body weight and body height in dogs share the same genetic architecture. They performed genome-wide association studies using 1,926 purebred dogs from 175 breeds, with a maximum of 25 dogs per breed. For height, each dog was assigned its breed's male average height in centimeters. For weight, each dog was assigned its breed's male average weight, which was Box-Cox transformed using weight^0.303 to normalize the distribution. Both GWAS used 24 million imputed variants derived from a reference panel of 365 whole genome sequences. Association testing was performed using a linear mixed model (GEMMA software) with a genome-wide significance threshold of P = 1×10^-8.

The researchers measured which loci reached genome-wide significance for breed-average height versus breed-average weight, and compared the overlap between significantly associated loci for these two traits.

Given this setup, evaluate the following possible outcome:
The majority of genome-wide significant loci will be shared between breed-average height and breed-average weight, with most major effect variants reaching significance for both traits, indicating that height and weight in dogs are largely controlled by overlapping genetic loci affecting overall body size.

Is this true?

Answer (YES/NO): YES